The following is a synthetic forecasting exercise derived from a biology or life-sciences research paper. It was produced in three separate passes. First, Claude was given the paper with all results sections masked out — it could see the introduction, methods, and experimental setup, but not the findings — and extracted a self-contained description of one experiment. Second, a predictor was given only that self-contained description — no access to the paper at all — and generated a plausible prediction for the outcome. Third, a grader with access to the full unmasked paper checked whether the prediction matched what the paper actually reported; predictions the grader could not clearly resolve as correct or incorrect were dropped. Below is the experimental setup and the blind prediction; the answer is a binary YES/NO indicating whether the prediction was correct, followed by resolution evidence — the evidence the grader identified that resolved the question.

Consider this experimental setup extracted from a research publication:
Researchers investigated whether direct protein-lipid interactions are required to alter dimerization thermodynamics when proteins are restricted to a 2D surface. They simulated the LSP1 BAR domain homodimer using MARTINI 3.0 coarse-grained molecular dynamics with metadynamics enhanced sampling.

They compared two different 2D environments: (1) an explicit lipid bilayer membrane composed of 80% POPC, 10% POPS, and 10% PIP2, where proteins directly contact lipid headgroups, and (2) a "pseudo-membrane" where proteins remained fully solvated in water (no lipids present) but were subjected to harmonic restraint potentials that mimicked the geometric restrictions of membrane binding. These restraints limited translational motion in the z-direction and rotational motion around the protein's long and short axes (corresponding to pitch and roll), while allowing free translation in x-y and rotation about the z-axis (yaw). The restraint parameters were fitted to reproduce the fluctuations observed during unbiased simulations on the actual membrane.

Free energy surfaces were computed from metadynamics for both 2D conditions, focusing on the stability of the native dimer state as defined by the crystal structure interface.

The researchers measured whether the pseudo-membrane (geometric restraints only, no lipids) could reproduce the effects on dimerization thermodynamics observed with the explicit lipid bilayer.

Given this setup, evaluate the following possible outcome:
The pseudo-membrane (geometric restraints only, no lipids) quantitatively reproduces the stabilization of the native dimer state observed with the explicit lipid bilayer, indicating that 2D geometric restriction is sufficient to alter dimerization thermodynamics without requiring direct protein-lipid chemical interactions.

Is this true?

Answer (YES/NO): NO